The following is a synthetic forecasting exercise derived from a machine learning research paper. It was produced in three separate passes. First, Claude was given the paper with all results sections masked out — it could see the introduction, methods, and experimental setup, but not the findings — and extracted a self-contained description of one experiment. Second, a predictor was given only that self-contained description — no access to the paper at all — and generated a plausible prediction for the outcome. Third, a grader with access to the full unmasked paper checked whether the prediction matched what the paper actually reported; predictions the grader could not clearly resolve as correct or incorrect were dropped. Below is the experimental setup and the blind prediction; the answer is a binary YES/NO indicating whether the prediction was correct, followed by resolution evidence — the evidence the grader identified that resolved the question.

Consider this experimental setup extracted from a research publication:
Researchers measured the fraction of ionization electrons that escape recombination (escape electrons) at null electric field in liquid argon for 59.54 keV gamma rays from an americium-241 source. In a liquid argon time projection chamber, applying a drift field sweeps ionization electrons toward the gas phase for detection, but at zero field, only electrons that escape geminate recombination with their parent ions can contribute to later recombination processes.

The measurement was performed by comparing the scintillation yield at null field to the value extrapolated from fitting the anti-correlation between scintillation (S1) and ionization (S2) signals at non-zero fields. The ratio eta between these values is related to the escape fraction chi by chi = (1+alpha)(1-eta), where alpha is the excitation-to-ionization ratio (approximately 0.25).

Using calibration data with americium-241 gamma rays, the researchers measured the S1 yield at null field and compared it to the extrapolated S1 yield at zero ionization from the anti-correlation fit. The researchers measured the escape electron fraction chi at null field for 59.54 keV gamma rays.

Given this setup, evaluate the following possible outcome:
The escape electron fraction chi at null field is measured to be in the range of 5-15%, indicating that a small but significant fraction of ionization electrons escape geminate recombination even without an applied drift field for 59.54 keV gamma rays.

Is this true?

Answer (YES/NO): NO